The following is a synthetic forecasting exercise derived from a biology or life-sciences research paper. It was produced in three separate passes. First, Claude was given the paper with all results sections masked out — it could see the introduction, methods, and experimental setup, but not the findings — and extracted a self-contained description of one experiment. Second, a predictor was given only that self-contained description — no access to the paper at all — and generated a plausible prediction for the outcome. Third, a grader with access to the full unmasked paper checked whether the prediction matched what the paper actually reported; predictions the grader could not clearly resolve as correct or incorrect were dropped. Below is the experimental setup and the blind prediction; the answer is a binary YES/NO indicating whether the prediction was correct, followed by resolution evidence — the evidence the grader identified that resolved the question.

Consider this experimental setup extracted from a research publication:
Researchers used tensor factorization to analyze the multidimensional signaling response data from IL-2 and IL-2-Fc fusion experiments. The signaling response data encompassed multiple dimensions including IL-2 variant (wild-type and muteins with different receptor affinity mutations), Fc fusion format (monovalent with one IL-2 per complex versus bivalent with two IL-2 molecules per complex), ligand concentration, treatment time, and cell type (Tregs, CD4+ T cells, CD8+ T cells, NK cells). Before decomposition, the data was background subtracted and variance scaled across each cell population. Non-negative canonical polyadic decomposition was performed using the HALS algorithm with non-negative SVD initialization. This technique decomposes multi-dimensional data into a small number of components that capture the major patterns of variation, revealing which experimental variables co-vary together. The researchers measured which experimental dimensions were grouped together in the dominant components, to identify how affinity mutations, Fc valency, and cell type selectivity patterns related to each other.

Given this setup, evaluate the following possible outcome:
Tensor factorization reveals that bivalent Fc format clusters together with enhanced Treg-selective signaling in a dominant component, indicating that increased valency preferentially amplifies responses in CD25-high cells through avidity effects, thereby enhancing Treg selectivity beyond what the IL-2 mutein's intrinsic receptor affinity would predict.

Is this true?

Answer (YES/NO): YES